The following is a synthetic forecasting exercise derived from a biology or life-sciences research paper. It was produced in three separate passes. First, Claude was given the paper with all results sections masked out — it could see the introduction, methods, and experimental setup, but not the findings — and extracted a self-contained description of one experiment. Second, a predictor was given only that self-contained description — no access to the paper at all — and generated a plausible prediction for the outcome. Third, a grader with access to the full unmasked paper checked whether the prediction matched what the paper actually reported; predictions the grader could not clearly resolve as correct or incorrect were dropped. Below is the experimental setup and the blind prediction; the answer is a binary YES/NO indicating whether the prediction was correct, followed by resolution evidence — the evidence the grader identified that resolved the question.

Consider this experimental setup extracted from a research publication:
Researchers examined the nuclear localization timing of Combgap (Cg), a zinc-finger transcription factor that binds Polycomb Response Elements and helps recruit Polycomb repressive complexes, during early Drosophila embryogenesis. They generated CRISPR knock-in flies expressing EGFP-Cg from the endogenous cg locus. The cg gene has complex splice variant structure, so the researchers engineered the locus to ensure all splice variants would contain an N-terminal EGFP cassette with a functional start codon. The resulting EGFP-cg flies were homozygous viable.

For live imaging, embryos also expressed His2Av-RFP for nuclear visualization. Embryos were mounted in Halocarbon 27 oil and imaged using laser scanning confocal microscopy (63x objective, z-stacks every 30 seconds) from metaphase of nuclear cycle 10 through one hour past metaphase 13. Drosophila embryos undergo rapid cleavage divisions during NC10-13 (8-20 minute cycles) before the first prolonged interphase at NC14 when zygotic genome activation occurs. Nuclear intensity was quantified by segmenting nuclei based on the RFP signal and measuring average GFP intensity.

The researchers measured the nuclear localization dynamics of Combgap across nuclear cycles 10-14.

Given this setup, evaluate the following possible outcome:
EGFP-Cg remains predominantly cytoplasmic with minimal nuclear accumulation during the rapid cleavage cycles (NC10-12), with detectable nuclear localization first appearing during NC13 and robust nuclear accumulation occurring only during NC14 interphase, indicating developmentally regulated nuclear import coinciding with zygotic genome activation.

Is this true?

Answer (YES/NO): NO